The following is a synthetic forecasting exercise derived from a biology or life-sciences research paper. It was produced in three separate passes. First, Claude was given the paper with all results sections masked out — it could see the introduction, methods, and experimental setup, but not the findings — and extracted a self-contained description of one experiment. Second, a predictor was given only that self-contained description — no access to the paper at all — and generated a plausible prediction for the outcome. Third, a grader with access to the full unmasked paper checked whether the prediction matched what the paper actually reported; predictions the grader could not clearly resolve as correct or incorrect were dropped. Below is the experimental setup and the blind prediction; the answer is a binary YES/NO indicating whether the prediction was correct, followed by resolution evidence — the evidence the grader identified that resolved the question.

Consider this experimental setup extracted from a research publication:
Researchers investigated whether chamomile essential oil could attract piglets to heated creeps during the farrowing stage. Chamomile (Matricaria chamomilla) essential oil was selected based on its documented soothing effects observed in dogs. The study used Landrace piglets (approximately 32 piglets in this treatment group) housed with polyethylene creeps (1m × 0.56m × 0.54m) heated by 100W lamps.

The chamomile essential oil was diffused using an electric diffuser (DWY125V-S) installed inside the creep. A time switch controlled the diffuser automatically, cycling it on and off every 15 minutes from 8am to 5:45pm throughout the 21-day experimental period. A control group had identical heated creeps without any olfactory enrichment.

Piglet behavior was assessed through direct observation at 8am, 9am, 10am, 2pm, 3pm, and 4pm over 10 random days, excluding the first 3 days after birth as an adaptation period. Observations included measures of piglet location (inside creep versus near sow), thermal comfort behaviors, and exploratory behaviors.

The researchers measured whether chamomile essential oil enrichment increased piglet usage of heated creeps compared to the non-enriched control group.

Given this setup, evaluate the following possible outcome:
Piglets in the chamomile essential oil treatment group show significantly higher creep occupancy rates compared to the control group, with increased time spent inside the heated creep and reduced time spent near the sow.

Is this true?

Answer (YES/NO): NO